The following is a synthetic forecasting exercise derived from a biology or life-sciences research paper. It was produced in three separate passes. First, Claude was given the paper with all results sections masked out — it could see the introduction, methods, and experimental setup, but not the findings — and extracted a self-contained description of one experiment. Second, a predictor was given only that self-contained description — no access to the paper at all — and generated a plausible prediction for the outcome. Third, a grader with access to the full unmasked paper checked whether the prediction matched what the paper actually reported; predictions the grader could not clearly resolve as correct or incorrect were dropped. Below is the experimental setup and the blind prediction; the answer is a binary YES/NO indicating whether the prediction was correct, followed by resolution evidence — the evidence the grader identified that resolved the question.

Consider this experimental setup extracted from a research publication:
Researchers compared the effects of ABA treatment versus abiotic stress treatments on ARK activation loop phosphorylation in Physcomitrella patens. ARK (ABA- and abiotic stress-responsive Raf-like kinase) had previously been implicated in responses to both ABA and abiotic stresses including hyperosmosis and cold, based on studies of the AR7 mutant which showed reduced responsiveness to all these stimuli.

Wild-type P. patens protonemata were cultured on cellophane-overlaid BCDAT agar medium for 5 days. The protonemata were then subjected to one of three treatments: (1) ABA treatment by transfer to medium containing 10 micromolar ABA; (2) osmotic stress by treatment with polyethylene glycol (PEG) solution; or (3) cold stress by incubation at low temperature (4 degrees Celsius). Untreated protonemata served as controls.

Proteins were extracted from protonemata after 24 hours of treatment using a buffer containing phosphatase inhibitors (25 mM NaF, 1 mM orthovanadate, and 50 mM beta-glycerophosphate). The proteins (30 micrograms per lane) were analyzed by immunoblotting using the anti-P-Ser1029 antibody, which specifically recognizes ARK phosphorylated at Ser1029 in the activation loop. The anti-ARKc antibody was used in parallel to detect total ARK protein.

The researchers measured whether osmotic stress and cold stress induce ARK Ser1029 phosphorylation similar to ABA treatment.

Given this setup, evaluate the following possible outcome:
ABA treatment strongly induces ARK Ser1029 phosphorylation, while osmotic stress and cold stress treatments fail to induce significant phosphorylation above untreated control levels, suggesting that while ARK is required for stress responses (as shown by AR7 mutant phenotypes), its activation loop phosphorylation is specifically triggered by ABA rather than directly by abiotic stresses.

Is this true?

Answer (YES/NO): NO